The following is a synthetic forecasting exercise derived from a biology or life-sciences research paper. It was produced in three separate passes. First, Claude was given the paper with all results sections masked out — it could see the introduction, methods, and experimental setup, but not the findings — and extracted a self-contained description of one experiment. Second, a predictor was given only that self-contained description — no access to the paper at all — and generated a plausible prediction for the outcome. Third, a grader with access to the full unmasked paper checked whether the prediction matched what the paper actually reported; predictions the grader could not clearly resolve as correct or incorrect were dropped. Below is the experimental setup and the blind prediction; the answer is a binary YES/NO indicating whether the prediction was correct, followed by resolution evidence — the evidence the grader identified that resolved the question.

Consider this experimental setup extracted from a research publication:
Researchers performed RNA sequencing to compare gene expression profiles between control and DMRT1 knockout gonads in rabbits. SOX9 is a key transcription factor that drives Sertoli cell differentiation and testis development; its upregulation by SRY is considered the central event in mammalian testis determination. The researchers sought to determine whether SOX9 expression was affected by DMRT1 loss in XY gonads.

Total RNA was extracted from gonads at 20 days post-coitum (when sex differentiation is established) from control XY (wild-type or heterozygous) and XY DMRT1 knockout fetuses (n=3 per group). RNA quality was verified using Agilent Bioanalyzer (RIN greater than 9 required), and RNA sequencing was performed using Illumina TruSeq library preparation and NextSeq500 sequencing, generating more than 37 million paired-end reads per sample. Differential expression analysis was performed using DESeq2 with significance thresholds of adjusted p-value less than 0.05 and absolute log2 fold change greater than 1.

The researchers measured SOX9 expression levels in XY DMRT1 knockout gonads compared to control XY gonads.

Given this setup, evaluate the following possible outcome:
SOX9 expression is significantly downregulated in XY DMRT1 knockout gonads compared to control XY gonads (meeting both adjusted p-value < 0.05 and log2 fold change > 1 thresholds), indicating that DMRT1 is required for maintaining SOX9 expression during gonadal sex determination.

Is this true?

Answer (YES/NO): YES